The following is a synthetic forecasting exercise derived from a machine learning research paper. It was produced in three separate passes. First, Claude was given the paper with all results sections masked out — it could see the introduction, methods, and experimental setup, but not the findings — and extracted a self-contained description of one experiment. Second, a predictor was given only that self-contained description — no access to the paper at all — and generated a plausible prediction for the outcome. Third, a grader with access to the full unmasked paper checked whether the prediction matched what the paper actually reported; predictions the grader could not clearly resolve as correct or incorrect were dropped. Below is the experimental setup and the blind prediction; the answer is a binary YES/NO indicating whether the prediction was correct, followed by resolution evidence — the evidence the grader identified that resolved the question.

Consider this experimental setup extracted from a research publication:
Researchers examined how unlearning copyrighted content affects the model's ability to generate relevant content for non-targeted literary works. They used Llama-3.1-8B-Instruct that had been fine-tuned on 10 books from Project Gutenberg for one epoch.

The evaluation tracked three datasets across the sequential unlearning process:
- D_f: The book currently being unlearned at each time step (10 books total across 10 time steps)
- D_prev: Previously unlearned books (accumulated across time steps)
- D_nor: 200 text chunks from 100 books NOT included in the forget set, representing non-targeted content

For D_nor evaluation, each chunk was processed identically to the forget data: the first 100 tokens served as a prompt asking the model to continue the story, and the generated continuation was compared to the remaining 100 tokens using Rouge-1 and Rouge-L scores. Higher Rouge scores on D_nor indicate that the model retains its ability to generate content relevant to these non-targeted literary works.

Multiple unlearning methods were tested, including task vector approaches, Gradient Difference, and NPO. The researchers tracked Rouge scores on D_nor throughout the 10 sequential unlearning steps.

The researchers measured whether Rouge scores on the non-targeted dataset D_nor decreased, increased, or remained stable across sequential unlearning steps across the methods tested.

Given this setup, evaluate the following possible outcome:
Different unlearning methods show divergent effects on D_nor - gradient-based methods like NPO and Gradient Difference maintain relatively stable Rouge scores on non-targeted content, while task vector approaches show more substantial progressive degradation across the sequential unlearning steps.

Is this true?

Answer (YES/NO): NO